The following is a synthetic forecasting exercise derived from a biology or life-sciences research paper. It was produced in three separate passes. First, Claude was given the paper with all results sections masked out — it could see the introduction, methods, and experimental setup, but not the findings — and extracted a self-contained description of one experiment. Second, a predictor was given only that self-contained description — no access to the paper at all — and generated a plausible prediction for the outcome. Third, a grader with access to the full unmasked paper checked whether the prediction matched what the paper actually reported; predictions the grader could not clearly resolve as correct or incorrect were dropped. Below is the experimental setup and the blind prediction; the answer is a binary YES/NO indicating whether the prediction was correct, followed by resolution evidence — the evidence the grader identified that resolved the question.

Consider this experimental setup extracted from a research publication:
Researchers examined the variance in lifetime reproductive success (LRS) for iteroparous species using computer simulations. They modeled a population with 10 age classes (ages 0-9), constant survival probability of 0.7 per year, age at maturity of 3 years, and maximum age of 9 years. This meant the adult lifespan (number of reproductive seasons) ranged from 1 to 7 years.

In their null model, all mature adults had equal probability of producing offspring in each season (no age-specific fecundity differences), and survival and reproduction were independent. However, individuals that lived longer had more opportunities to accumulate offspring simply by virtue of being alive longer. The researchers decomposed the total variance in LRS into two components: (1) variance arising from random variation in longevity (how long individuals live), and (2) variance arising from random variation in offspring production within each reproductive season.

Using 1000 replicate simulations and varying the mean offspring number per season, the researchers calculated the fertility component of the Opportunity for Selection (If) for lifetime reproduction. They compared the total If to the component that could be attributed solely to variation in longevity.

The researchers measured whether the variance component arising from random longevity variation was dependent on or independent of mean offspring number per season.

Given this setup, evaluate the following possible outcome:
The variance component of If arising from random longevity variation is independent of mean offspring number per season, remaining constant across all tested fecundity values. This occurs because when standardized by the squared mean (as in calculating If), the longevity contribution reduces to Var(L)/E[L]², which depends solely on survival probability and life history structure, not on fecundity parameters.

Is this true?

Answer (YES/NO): YES